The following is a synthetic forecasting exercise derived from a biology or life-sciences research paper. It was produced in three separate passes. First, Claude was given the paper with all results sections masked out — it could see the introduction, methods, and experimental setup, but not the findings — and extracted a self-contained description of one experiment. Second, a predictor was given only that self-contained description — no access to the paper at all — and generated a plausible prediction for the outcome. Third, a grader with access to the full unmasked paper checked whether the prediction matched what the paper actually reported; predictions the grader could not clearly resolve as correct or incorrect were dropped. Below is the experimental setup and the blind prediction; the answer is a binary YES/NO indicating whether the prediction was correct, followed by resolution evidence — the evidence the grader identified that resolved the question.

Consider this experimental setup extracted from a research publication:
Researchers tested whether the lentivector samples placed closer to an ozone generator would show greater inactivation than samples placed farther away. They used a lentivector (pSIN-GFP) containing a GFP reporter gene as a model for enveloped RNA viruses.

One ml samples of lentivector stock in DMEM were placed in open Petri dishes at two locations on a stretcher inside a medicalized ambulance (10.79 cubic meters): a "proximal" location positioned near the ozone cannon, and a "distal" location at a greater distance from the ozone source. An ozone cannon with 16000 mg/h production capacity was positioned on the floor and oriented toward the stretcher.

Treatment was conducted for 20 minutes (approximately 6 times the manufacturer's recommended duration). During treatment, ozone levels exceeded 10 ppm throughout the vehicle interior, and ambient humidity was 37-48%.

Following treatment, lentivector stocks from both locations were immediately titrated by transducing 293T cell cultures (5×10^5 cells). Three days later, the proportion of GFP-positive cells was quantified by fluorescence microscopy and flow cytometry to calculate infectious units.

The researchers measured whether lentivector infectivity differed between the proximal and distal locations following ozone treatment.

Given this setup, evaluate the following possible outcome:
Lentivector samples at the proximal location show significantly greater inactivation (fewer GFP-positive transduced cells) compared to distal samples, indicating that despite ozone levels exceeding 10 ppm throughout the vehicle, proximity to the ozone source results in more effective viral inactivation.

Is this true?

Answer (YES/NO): NO